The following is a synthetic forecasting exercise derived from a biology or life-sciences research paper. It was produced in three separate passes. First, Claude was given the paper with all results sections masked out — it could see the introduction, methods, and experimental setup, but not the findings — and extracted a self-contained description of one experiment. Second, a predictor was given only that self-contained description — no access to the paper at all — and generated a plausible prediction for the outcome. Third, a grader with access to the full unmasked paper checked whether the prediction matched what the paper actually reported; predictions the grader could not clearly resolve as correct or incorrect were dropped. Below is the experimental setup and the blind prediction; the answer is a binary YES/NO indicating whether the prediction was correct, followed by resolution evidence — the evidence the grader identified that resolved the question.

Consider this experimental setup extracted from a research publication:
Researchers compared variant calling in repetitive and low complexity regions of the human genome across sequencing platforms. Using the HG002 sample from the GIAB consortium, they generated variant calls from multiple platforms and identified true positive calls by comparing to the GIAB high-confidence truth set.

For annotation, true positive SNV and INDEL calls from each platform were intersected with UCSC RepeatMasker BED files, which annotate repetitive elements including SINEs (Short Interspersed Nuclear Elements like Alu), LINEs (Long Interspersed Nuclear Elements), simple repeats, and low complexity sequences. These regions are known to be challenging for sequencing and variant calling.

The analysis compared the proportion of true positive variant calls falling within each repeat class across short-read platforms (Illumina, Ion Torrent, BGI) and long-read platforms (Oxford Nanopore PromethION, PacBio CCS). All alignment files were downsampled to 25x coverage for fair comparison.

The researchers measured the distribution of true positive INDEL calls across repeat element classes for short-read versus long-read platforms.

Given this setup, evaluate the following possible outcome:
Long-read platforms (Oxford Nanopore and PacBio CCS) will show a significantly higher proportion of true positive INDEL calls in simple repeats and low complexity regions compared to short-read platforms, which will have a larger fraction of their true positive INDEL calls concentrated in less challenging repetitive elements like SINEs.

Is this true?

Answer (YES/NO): NO